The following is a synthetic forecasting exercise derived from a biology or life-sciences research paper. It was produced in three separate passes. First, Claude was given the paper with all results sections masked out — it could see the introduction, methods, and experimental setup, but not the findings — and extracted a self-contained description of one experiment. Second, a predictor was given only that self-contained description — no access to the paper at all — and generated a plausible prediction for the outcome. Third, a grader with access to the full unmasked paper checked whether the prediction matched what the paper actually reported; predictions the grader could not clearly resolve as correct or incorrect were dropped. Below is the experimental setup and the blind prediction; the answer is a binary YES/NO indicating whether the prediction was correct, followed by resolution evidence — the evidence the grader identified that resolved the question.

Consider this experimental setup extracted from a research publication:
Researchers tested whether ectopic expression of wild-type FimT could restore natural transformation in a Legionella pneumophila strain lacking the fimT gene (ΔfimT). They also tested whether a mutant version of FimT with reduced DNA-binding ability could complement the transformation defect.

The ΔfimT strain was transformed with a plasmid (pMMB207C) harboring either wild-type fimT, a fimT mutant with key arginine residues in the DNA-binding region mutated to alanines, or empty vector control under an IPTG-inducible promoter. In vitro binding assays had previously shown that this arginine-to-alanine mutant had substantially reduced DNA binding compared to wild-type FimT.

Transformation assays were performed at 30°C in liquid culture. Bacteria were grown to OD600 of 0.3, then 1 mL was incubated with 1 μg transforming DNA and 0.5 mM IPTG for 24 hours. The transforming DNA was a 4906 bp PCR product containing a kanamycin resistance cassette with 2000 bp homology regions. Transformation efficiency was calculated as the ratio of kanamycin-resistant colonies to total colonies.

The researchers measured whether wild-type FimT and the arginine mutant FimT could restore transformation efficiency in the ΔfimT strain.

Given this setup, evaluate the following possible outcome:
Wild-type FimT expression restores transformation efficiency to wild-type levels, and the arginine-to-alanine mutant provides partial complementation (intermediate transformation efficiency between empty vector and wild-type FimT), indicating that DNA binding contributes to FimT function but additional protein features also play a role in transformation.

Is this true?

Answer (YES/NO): NO